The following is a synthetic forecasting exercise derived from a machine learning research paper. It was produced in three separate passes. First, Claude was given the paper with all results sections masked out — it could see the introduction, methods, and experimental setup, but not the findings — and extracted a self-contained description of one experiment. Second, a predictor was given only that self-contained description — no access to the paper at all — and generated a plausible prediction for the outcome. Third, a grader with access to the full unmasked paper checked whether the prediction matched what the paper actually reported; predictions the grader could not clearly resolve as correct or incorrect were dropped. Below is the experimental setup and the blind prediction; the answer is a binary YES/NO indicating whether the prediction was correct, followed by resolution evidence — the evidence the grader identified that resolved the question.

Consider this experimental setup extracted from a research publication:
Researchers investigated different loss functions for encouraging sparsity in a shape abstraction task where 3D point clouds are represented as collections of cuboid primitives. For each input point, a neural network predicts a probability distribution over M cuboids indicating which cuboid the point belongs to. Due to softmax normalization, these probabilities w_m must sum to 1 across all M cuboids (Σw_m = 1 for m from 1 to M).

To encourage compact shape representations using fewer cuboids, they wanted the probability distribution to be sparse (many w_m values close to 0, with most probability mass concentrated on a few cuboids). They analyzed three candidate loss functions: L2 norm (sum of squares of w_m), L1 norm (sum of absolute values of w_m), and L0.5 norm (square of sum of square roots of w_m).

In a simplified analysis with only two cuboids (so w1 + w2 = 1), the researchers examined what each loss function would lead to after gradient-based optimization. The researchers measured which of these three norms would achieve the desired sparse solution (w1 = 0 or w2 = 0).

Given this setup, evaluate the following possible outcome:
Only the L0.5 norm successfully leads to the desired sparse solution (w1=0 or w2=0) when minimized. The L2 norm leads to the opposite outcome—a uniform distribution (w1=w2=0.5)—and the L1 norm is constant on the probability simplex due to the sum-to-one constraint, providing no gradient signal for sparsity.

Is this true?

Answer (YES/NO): YES